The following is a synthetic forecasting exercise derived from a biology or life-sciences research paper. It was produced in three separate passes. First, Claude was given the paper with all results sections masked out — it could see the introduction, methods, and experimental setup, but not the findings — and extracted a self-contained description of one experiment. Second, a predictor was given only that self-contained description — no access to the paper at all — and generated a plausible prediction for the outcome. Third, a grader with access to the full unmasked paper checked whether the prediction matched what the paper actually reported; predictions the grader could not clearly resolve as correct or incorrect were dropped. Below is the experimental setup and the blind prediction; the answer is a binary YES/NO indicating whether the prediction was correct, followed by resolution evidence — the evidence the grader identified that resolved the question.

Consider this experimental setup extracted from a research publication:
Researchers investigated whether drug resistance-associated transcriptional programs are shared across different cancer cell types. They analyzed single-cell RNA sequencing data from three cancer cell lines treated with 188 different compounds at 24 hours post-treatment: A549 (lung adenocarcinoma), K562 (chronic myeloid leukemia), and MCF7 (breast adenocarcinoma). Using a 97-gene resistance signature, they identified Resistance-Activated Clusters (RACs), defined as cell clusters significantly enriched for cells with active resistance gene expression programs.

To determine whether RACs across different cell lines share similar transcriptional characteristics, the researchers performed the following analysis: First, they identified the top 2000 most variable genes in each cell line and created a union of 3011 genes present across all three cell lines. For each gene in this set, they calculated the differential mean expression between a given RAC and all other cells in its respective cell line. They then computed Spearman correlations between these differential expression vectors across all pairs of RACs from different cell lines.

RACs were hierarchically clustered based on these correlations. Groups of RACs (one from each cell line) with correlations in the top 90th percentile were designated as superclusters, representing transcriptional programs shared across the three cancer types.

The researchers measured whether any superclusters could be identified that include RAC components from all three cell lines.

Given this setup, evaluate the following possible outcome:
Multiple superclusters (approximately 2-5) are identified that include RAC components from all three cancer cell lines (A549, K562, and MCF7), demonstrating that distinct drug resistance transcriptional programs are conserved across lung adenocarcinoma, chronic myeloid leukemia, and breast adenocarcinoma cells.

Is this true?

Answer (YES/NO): YES